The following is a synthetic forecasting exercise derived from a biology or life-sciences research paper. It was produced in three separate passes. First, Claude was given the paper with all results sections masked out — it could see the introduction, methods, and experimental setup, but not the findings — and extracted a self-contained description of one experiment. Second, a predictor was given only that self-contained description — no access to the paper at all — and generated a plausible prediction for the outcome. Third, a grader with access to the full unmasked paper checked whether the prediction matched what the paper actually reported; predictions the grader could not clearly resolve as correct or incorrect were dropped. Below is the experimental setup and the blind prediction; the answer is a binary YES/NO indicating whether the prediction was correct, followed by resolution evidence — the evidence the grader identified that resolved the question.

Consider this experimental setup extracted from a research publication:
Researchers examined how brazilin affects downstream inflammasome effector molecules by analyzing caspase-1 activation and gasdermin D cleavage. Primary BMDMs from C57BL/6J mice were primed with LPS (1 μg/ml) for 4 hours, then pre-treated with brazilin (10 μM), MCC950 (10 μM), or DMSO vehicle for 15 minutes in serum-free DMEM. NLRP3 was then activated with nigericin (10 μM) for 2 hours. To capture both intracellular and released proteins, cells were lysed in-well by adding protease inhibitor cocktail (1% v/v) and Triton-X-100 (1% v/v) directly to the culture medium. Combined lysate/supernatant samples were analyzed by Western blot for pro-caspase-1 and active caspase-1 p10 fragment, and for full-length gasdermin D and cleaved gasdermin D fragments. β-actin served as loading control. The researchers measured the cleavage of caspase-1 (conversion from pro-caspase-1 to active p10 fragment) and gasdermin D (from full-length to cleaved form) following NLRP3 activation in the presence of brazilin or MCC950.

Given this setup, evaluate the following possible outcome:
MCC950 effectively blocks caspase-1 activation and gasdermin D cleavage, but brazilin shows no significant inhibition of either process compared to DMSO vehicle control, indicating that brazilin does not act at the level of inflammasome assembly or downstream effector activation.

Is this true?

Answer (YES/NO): NO